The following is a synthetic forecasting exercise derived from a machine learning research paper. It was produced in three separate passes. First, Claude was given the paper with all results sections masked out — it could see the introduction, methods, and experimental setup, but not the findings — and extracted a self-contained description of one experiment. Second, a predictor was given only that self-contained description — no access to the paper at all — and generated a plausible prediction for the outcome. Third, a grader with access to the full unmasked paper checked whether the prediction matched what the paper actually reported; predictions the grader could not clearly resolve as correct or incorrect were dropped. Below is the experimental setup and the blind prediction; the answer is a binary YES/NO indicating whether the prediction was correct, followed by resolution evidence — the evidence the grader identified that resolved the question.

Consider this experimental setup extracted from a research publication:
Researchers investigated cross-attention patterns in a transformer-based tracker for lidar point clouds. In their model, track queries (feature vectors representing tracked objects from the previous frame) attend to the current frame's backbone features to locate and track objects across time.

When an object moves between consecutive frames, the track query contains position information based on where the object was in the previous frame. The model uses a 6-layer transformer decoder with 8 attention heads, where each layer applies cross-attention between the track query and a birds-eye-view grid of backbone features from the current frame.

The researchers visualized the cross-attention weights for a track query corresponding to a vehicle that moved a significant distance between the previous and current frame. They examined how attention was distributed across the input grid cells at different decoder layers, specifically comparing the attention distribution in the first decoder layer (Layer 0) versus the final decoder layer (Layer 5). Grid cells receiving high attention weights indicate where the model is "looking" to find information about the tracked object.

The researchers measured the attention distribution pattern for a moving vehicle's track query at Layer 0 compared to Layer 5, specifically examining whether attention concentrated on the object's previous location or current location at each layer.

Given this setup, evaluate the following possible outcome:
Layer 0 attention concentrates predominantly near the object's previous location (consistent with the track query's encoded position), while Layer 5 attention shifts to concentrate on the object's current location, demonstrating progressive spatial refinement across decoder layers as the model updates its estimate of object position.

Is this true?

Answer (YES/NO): YES